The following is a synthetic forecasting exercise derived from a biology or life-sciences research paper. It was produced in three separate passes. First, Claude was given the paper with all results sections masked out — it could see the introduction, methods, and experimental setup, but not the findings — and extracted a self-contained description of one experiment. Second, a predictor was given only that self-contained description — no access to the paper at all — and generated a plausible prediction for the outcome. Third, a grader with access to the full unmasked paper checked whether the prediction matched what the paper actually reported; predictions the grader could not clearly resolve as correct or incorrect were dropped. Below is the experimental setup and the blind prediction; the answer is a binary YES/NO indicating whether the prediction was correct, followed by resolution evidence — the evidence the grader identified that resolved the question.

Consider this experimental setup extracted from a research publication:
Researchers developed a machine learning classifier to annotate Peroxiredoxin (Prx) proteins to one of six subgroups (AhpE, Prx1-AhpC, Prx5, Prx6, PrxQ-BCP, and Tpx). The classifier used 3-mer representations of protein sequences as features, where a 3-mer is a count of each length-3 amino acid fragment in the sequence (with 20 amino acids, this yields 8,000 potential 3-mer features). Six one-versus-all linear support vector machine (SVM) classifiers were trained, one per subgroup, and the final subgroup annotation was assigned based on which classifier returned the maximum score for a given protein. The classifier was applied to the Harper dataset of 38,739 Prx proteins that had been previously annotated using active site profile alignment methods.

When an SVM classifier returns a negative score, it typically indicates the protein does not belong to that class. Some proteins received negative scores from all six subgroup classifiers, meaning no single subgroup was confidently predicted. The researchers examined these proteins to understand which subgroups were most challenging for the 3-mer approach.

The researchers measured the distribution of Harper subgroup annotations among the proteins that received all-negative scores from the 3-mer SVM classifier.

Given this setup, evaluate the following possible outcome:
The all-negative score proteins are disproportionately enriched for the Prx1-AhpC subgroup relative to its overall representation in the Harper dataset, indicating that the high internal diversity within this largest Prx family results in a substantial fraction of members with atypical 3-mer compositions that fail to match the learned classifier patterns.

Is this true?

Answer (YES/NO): NO